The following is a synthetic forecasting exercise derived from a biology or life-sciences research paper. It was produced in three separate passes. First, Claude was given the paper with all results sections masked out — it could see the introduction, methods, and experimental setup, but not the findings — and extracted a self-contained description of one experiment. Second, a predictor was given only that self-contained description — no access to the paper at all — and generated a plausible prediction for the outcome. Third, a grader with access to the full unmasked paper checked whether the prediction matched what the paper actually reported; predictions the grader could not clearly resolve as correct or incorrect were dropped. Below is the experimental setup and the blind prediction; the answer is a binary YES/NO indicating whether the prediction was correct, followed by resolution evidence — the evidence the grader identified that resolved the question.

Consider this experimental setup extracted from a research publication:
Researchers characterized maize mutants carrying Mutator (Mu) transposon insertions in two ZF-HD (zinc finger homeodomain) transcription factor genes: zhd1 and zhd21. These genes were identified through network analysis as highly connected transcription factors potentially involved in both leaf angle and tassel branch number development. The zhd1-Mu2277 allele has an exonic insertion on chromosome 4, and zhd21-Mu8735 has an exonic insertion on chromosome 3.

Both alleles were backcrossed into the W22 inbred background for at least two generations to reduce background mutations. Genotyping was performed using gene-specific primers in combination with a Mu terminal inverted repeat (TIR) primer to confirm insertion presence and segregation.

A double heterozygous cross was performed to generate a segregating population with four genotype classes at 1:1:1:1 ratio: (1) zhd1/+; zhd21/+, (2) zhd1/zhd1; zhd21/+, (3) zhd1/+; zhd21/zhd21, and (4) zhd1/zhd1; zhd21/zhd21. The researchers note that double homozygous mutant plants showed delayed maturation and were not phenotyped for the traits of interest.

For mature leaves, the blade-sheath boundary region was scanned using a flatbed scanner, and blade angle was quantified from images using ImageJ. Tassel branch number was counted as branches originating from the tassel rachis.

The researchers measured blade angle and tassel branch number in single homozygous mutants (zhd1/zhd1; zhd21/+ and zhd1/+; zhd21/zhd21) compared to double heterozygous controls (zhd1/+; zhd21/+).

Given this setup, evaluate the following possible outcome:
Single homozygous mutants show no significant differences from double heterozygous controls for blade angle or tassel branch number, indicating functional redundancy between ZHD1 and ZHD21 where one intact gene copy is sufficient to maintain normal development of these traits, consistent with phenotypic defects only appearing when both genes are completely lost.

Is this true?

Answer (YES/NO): NO